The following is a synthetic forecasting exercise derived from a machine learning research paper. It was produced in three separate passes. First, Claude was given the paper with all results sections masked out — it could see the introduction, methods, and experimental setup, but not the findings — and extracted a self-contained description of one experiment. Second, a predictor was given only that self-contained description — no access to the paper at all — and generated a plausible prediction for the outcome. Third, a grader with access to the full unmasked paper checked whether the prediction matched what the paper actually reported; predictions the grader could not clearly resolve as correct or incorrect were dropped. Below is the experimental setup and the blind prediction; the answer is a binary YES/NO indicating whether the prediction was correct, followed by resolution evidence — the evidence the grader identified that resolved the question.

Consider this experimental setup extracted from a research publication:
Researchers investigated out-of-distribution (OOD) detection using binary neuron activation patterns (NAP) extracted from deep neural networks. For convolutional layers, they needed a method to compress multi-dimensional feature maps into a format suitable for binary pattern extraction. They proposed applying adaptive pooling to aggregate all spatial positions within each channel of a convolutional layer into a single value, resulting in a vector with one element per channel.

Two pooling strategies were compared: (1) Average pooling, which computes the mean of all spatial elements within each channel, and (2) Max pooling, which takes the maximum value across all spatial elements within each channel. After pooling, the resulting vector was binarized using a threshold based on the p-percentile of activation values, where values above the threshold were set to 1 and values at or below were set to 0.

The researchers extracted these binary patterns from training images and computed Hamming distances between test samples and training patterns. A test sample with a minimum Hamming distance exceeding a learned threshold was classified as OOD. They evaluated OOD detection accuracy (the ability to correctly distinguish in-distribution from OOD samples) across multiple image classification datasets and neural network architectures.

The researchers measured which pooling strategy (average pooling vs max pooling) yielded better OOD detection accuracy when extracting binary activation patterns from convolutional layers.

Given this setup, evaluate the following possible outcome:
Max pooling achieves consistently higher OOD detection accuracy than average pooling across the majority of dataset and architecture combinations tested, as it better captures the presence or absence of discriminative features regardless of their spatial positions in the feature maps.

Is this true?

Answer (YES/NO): YES